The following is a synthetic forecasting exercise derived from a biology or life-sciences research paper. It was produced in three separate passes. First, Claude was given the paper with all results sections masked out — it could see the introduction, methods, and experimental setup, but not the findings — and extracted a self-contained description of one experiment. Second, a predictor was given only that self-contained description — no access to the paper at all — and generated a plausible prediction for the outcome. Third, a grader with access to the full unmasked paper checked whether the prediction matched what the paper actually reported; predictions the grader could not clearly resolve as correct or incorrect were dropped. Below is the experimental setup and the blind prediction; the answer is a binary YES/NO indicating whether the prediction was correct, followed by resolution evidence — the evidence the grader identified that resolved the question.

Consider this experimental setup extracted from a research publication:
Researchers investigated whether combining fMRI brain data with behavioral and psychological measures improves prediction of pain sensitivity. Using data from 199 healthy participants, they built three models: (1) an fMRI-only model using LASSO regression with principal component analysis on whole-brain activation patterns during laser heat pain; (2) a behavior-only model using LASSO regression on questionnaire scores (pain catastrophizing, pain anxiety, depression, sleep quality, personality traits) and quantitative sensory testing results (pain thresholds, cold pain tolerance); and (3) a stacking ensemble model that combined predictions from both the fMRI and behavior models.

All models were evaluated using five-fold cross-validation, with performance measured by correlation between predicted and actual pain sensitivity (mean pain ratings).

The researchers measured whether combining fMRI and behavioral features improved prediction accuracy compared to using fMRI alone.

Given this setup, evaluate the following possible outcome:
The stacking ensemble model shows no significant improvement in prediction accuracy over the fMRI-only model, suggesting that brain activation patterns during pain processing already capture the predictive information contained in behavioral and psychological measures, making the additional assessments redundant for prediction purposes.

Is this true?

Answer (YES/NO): NO